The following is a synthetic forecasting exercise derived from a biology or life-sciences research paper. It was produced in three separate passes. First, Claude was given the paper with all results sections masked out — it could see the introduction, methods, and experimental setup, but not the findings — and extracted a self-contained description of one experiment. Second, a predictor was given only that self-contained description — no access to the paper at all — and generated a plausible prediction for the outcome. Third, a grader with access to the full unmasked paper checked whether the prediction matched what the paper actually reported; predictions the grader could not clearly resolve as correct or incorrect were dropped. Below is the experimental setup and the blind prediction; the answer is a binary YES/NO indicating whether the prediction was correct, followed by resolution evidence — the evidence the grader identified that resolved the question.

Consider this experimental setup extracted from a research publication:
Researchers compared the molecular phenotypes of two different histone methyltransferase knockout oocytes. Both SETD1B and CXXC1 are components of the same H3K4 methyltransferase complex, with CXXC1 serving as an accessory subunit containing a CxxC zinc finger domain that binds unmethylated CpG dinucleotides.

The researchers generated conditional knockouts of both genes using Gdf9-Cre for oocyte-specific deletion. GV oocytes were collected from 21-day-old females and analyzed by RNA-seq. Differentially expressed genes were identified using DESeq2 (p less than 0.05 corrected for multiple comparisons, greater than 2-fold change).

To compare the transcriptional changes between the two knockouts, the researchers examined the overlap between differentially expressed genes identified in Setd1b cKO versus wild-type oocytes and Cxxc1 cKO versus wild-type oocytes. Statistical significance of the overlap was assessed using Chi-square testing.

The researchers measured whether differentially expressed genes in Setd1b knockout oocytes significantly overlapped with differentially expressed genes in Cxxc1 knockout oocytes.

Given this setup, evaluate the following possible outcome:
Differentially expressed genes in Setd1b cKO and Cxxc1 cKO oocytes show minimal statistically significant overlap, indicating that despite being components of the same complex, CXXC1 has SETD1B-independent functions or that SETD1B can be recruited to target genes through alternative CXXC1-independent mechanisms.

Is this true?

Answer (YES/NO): NO